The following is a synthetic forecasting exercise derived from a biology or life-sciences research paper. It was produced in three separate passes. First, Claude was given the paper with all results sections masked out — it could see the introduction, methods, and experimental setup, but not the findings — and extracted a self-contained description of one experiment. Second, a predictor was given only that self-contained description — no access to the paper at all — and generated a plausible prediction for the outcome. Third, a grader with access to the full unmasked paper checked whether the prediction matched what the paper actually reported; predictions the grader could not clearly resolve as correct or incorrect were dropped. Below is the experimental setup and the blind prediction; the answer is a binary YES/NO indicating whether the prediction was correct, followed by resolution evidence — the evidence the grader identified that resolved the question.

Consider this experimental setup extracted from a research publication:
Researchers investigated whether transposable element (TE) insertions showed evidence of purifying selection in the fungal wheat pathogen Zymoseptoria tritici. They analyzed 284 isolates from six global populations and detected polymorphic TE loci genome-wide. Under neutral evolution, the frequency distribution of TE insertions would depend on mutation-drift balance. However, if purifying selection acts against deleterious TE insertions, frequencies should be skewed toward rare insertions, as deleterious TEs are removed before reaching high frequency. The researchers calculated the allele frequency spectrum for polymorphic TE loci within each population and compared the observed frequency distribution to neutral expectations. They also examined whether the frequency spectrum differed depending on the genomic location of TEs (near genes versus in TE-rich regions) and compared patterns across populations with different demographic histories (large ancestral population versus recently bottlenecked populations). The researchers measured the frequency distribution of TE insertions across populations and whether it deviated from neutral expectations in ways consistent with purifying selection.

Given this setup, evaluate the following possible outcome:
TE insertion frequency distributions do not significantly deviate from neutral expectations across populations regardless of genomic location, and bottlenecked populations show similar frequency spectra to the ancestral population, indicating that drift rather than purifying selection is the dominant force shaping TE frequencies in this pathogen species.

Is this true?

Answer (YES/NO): NO